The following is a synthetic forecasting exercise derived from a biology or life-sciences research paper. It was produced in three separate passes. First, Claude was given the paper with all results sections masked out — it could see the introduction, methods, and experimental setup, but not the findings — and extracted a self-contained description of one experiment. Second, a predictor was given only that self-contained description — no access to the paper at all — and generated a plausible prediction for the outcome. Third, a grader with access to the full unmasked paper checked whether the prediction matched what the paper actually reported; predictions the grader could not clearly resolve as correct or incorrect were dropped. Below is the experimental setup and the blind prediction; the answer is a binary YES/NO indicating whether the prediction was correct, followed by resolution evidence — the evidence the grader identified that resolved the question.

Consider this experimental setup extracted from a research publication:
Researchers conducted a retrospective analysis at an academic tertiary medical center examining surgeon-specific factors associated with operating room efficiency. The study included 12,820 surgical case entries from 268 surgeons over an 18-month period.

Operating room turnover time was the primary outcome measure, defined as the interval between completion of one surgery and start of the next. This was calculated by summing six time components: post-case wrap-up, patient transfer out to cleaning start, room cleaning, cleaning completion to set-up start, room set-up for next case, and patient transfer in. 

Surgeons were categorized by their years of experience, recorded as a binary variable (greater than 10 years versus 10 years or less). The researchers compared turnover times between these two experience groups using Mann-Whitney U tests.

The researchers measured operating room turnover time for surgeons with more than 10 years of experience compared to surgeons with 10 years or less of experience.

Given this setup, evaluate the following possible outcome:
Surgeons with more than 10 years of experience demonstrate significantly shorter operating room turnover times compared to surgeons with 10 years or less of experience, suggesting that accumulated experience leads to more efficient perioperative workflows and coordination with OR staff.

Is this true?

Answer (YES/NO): YES